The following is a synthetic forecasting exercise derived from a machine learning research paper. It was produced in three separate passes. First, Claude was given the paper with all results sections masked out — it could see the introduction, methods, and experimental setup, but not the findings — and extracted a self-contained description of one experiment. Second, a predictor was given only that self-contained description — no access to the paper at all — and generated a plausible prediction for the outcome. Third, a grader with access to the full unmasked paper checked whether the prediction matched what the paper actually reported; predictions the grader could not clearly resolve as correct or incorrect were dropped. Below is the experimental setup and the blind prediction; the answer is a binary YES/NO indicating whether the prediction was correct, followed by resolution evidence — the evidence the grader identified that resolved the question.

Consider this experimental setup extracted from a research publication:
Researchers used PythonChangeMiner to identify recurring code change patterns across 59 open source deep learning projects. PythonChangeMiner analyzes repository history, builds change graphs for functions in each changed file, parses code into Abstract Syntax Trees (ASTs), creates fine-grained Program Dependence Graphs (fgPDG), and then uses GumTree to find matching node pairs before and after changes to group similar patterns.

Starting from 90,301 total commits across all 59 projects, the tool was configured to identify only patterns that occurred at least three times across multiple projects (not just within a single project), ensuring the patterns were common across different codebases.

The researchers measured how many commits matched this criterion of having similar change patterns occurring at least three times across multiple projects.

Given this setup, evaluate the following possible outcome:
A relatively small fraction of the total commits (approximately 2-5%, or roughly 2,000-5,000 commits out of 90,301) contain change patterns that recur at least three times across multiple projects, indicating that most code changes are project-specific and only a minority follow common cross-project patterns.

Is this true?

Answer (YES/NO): YES